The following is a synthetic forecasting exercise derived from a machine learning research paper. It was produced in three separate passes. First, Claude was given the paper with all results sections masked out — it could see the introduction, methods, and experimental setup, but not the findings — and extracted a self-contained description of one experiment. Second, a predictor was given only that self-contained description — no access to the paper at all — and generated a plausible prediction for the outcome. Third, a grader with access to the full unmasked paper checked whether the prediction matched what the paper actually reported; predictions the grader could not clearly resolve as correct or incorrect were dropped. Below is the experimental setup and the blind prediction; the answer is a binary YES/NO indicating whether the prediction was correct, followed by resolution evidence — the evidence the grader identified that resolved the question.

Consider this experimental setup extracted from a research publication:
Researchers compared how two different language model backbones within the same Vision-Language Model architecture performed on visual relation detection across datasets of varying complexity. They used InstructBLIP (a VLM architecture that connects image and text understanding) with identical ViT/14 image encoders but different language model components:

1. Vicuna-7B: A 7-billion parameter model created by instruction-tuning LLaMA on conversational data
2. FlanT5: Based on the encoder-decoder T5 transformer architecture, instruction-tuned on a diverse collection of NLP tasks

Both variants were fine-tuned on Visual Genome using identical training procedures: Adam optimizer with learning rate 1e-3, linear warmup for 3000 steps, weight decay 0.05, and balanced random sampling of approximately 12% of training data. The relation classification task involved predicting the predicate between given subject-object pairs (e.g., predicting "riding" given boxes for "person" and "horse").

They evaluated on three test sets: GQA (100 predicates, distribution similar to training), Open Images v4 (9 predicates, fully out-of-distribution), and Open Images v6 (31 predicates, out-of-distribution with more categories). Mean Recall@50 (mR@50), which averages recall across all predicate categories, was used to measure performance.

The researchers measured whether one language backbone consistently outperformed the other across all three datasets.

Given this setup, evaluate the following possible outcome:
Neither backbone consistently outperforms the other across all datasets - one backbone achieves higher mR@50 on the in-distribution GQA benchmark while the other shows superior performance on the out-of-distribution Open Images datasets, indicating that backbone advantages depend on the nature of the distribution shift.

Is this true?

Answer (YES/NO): NO